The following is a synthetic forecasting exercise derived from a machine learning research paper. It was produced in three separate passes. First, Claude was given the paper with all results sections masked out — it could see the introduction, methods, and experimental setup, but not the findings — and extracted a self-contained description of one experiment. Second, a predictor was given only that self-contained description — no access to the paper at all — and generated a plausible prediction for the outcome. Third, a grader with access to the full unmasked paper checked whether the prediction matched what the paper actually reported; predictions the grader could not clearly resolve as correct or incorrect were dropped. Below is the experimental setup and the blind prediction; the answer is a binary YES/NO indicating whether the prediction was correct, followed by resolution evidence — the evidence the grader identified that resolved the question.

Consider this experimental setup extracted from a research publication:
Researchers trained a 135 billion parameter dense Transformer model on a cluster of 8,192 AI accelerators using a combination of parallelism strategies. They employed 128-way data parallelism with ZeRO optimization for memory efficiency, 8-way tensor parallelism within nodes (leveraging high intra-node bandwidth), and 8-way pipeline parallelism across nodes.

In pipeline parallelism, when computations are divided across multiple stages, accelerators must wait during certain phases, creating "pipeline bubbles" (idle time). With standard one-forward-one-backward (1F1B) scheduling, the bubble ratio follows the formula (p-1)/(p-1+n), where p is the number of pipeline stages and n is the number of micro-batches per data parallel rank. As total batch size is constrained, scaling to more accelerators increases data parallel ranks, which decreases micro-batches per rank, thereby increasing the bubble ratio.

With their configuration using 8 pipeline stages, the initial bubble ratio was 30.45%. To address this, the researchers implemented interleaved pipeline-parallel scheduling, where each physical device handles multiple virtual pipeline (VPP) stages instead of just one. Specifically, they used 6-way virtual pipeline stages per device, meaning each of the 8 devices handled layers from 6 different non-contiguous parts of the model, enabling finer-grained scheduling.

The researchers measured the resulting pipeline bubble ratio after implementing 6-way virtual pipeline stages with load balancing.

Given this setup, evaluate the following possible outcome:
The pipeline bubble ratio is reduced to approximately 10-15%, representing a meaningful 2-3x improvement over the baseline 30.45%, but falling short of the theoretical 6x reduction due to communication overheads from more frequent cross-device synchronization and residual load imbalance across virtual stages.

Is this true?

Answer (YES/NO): NO